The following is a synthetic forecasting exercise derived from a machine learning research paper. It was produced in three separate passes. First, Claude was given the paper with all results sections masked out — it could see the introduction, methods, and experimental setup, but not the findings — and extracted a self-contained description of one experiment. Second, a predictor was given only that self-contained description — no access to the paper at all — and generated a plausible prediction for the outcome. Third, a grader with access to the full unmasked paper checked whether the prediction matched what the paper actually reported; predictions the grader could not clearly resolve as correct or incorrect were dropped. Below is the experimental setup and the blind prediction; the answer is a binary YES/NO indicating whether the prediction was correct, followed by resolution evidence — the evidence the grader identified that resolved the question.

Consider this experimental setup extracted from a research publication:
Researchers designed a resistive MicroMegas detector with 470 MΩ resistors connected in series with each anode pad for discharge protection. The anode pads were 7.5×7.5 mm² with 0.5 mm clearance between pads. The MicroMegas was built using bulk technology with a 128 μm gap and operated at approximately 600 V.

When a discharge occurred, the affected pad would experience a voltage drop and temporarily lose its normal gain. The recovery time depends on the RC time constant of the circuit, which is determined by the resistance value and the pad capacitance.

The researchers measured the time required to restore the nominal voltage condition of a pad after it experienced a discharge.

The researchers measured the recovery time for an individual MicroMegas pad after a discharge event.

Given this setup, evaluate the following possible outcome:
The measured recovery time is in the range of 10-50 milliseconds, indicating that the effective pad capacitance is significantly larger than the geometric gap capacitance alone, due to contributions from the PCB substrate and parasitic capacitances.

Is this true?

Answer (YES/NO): NO